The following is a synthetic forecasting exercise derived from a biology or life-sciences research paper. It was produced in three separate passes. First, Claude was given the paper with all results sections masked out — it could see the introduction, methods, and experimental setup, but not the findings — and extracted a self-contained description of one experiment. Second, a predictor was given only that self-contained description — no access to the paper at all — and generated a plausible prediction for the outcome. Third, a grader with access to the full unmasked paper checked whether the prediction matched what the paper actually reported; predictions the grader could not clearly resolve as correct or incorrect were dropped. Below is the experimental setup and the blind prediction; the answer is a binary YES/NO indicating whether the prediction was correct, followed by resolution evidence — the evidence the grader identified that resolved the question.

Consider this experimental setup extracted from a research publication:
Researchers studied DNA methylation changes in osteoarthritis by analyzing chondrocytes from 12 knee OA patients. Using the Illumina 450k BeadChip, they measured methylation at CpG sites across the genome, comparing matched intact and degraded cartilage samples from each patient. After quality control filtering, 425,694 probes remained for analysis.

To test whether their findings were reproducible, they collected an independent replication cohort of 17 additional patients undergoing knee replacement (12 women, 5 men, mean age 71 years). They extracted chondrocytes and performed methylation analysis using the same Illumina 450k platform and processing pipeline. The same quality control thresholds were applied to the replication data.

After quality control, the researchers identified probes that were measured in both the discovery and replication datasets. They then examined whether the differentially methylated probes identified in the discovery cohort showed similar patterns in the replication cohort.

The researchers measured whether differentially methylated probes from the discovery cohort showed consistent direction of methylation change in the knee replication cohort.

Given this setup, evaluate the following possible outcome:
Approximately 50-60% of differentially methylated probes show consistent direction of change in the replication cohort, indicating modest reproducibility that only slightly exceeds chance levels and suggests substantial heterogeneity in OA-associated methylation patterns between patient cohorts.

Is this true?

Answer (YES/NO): NO